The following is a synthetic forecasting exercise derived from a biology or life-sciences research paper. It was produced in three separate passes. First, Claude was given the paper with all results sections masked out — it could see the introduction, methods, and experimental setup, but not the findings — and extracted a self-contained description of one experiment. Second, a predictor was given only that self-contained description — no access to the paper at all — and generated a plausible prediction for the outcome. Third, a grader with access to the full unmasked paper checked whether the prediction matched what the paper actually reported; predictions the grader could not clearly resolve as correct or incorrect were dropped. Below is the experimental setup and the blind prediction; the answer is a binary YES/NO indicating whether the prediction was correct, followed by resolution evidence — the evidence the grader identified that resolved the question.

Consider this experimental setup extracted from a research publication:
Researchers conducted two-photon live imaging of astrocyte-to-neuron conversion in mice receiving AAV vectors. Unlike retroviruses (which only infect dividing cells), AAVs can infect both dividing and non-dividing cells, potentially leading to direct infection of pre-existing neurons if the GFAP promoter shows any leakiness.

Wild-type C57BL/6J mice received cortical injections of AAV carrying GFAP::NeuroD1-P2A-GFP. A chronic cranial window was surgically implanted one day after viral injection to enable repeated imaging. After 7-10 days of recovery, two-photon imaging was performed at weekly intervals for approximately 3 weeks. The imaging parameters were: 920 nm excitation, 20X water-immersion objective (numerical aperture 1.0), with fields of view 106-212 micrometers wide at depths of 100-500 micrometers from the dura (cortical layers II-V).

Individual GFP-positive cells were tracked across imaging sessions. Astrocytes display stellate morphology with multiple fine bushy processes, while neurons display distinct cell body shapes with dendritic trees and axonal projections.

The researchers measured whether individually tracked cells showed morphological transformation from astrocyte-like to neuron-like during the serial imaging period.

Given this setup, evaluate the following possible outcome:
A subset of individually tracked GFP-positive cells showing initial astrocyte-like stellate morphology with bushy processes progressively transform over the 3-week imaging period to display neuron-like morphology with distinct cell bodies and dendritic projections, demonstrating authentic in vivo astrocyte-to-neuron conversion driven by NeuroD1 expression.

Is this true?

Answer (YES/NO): YES